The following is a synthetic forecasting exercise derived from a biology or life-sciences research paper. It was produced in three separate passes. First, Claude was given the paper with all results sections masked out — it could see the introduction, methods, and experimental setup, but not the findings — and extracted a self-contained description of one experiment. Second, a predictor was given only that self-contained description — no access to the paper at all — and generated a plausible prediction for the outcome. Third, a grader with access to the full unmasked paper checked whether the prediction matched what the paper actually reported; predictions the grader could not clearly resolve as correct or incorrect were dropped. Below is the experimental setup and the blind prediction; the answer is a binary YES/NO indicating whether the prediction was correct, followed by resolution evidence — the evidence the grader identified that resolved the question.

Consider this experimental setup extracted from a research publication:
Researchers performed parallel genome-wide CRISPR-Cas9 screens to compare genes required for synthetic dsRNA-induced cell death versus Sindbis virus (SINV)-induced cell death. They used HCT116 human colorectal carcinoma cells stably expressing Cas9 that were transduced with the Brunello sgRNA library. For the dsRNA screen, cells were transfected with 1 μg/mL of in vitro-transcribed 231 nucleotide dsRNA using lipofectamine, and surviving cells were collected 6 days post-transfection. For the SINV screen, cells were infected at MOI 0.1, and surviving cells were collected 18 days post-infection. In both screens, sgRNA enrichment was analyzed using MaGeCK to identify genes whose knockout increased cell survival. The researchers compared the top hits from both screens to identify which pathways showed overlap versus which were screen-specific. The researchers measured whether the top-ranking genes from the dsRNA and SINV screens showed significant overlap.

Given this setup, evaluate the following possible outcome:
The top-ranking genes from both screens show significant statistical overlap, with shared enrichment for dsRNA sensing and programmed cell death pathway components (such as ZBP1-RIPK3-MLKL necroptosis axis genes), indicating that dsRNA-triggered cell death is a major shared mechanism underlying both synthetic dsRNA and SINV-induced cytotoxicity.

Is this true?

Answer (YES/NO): NO